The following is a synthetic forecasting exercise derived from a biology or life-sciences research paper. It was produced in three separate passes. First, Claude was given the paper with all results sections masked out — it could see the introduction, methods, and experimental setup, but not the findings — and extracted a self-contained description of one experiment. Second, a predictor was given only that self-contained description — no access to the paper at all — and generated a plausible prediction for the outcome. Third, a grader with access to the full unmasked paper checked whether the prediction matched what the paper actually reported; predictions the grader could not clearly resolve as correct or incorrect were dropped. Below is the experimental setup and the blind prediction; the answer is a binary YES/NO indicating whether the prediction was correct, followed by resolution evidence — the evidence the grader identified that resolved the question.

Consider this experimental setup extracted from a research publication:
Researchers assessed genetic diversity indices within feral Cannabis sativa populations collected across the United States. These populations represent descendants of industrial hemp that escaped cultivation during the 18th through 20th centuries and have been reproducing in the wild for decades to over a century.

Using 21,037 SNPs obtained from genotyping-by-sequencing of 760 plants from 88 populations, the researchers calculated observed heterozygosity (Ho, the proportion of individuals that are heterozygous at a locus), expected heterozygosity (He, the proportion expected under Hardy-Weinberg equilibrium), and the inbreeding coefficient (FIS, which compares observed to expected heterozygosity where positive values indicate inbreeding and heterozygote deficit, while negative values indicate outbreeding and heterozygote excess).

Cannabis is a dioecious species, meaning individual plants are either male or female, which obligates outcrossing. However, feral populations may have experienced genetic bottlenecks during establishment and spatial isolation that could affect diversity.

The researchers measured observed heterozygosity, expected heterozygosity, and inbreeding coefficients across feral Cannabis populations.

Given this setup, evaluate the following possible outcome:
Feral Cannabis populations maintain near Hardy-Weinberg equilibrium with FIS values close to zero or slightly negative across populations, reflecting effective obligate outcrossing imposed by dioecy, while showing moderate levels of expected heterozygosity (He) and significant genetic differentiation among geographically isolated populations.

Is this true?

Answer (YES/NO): YES